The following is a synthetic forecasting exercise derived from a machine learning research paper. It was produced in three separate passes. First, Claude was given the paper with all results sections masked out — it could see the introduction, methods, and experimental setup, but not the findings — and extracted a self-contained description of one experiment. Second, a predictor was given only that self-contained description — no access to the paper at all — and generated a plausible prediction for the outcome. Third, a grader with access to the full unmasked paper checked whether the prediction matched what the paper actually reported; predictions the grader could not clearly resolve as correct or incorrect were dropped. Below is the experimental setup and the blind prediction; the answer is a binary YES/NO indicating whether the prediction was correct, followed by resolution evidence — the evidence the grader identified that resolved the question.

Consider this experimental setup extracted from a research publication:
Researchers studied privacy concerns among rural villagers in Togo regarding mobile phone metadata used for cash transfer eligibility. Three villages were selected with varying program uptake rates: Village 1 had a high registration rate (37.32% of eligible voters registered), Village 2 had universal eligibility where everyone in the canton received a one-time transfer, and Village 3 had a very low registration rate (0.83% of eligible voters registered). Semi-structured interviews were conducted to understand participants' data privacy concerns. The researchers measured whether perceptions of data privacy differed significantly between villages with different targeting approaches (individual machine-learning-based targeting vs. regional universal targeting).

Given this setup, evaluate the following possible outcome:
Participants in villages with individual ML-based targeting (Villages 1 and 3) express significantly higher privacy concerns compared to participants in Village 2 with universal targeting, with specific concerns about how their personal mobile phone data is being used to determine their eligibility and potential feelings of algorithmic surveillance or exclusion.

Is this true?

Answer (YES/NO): NO